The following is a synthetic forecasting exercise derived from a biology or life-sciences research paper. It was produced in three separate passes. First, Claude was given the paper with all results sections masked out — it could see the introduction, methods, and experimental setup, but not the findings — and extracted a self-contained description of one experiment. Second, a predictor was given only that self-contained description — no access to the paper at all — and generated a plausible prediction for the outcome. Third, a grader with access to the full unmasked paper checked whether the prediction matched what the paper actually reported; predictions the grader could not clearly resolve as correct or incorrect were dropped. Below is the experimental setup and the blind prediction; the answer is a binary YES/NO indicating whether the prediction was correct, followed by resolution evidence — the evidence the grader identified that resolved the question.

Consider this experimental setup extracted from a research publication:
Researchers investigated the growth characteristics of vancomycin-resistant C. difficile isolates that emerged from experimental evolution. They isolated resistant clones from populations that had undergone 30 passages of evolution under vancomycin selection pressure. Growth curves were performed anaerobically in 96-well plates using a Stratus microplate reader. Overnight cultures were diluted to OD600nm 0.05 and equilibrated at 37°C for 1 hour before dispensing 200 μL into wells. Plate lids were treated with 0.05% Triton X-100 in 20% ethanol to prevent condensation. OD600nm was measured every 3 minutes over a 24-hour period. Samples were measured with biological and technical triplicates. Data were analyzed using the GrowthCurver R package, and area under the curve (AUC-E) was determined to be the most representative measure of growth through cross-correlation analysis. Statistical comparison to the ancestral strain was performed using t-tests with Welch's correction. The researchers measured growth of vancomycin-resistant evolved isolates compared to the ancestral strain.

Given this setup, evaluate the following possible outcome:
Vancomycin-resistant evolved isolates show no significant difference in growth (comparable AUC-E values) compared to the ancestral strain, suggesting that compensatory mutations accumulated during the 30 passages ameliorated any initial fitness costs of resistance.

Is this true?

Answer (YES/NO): NO